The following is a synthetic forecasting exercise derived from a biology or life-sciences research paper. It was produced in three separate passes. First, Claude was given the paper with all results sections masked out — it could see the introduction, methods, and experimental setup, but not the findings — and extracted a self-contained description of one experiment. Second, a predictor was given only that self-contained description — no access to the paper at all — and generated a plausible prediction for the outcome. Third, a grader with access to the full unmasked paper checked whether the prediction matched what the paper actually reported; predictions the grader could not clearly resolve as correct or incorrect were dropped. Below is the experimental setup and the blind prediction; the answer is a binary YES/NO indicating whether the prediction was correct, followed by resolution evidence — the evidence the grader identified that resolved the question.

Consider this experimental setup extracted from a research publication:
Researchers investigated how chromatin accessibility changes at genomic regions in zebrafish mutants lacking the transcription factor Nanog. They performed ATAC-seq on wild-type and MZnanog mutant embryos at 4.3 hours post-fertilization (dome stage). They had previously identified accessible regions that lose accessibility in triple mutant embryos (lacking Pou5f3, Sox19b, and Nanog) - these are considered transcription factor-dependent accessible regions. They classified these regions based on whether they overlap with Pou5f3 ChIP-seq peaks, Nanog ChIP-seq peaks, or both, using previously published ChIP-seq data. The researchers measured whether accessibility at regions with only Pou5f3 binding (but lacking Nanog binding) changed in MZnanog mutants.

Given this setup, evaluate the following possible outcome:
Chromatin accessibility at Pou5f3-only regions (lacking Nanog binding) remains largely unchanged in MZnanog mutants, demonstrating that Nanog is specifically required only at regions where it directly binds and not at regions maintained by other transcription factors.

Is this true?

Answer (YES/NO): NO